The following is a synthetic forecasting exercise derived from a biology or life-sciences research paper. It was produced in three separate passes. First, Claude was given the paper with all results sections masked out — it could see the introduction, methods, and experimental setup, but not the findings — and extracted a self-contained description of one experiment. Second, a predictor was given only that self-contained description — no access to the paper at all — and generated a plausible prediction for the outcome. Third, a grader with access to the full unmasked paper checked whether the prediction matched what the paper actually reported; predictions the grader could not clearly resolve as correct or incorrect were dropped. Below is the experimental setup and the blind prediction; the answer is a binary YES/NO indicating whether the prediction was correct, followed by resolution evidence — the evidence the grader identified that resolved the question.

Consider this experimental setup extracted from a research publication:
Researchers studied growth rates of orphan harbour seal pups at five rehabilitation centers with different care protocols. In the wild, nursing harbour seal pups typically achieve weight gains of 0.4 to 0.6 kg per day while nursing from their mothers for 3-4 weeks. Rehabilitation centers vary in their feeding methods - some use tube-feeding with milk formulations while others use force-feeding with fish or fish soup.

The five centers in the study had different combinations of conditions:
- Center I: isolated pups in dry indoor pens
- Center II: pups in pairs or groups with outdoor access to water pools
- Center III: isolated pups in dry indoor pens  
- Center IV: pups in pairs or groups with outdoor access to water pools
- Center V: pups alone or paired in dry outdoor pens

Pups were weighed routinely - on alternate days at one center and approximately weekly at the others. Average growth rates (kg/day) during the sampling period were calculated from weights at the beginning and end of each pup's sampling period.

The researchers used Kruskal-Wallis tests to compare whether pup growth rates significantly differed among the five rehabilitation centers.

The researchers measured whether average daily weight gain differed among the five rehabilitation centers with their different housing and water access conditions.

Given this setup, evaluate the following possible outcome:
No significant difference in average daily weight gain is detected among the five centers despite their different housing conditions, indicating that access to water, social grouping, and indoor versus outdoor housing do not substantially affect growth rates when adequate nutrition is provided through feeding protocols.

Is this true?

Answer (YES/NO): NO